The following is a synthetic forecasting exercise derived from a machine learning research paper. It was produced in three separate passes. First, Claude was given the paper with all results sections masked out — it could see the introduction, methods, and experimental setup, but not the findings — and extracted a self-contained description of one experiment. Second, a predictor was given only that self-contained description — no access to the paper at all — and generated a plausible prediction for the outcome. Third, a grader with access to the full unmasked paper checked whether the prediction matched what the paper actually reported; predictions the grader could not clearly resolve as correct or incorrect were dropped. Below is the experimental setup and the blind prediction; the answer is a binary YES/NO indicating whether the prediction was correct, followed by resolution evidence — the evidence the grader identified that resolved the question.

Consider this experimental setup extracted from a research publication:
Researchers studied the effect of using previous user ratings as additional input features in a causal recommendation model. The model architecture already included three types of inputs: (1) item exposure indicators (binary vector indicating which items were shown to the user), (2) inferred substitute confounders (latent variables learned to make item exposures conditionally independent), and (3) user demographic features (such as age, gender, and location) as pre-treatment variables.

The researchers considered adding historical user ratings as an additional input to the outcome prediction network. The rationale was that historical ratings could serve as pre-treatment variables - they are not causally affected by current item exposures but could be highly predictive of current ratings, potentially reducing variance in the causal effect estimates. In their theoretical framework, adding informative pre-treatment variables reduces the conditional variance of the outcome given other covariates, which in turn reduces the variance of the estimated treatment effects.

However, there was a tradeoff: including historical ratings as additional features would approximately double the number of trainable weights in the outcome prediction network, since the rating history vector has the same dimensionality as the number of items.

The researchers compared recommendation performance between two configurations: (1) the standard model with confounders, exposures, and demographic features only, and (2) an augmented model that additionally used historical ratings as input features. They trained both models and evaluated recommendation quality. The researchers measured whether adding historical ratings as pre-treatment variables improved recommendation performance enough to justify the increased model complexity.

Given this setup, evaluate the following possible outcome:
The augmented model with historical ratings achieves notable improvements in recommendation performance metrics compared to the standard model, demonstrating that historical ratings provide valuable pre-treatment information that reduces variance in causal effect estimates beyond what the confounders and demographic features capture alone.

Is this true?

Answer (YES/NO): NO